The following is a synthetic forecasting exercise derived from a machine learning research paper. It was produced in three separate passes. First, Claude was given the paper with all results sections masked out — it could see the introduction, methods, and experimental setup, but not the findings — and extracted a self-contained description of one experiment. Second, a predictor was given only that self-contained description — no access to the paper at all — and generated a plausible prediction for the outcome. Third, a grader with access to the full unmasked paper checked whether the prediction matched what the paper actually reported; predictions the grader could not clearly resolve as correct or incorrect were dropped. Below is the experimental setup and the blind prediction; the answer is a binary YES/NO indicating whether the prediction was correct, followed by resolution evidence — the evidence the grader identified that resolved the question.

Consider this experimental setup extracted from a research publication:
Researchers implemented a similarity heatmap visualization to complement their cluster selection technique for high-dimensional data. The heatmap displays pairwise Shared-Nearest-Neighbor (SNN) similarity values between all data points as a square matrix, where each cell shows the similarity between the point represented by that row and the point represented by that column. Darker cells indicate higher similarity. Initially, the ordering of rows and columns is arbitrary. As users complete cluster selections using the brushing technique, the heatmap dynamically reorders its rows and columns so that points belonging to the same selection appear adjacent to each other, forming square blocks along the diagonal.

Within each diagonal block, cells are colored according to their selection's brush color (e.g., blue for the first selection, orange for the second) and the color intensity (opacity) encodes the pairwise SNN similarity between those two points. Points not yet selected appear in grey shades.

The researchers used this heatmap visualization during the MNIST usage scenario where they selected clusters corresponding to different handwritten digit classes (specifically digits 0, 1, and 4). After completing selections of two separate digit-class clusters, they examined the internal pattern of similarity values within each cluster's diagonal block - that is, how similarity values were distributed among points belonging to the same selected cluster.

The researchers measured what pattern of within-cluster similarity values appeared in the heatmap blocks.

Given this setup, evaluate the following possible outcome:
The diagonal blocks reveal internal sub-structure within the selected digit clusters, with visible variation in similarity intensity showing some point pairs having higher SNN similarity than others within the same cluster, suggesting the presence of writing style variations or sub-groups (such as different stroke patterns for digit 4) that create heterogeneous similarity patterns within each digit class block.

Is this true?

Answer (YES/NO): YES